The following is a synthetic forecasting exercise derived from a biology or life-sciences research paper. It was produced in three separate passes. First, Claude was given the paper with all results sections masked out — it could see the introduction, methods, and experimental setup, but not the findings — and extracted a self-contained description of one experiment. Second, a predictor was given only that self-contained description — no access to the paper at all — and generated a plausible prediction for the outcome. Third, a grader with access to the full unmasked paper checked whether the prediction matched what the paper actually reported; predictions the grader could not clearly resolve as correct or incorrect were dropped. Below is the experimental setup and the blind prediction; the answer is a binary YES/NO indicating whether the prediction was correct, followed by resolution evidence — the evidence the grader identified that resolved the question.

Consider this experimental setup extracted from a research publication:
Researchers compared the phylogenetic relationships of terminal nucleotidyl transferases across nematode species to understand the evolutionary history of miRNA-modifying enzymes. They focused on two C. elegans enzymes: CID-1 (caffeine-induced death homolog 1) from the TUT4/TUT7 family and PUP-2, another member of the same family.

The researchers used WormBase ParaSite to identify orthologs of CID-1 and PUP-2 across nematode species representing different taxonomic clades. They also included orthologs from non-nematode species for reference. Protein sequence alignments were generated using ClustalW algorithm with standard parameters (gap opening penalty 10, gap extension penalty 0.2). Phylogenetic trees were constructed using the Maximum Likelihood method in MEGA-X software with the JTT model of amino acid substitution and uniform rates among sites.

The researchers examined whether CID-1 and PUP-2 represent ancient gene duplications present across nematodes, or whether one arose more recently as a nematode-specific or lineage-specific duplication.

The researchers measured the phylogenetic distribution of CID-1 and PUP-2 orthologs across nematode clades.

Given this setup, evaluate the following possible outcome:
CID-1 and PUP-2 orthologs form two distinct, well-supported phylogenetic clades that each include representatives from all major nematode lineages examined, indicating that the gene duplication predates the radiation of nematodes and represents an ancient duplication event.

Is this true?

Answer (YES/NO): NO